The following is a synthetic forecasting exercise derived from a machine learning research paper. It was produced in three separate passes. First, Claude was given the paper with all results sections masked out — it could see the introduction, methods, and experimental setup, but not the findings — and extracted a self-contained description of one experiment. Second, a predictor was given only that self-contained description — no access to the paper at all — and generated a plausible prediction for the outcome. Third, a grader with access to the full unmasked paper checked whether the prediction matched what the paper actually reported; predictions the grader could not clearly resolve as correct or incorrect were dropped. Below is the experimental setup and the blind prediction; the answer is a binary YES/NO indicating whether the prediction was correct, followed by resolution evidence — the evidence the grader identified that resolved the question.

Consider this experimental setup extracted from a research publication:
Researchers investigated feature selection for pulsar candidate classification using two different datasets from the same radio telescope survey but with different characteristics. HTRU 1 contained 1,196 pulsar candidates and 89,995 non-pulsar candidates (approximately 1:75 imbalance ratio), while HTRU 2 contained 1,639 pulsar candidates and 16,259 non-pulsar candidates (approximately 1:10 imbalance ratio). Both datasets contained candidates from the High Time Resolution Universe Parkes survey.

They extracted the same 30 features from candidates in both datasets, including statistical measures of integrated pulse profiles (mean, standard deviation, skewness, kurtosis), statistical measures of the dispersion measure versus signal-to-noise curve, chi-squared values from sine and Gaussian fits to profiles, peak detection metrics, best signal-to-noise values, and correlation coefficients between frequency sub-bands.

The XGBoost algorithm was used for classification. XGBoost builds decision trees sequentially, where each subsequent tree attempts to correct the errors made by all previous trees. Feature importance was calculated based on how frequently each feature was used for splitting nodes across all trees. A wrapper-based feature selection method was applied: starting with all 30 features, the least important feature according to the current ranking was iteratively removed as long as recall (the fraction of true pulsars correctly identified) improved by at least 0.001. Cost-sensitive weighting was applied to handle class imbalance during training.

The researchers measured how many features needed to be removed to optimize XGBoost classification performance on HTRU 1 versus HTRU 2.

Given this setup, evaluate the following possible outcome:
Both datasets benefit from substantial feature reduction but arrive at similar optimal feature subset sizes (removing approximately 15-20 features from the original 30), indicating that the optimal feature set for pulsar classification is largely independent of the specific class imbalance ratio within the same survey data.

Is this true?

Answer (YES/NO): NO